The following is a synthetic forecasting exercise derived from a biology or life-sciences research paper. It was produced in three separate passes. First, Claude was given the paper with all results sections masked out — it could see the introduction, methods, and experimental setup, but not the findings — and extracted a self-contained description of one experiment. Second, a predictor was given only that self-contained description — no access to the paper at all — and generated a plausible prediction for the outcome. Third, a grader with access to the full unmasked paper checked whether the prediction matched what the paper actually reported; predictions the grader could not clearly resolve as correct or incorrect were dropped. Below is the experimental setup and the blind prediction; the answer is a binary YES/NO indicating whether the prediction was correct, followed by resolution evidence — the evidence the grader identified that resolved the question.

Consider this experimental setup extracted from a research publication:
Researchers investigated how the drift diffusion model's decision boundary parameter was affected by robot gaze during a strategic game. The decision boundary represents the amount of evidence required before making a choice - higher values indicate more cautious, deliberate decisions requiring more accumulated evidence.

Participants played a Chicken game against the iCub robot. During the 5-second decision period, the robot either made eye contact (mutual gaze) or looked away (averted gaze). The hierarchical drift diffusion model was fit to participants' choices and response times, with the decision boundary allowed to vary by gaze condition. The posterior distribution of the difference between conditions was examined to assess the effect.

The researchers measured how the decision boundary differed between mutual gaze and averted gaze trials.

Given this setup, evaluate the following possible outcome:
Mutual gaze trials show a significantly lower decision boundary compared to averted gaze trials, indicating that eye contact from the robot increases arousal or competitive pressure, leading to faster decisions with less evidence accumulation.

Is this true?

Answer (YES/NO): NO